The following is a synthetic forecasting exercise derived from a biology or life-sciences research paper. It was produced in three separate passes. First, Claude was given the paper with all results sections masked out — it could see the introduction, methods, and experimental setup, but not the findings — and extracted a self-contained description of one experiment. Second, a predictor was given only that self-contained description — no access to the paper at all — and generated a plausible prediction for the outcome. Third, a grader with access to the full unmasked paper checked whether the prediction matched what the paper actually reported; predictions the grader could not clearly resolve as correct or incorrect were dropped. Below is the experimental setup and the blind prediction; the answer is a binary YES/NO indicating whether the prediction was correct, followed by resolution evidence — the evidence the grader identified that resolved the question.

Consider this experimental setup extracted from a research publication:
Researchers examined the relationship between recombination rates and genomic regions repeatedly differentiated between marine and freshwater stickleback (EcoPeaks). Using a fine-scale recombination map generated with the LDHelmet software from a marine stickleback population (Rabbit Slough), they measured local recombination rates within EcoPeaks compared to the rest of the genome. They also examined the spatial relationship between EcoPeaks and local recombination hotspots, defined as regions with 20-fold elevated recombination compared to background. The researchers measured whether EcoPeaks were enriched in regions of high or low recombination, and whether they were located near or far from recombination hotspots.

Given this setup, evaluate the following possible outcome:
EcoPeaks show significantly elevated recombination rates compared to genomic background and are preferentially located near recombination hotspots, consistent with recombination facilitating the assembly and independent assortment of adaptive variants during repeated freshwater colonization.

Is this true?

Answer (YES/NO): NO